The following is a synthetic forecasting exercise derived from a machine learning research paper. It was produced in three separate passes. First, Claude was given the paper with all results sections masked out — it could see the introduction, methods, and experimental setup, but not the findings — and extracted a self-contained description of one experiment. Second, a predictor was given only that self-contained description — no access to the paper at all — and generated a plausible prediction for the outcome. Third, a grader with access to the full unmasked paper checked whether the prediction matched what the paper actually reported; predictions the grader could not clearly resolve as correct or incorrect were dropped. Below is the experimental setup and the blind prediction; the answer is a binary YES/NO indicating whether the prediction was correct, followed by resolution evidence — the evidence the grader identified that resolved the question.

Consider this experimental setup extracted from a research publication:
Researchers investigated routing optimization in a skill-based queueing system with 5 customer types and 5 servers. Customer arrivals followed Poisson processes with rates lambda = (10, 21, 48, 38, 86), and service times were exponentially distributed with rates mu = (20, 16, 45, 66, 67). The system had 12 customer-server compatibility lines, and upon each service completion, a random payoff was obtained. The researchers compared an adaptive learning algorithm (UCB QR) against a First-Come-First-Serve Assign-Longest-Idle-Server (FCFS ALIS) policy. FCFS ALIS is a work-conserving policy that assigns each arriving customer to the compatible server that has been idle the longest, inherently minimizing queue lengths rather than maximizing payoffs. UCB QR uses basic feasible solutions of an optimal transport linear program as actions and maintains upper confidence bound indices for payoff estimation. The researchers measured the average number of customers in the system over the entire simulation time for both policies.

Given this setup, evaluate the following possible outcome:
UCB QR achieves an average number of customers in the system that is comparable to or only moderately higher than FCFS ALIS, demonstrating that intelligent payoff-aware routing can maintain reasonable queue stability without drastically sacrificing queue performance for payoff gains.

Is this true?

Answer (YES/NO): NO